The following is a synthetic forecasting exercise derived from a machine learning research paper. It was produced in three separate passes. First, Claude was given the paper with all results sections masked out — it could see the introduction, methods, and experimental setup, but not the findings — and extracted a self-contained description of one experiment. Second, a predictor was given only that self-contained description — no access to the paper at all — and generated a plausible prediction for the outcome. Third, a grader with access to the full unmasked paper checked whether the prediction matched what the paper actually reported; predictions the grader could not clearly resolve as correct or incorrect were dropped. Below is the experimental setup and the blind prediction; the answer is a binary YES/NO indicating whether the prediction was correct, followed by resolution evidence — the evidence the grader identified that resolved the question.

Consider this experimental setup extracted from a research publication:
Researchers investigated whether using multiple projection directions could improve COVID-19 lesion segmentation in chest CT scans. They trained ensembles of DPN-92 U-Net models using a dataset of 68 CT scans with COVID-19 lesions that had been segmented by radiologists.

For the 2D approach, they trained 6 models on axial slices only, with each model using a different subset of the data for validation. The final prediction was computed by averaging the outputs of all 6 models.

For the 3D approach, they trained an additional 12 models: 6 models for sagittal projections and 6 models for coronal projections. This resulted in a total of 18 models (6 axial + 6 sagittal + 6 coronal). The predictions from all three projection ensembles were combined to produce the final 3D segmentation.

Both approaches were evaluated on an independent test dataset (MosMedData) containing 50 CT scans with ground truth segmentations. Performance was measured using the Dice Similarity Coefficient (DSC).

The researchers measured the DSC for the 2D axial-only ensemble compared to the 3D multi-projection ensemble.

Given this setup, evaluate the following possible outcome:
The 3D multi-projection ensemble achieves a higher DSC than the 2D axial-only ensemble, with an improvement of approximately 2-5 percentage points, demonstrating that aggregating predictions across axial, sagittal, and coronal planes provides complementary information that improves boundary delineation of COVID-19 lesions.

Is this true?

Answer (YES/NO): NO